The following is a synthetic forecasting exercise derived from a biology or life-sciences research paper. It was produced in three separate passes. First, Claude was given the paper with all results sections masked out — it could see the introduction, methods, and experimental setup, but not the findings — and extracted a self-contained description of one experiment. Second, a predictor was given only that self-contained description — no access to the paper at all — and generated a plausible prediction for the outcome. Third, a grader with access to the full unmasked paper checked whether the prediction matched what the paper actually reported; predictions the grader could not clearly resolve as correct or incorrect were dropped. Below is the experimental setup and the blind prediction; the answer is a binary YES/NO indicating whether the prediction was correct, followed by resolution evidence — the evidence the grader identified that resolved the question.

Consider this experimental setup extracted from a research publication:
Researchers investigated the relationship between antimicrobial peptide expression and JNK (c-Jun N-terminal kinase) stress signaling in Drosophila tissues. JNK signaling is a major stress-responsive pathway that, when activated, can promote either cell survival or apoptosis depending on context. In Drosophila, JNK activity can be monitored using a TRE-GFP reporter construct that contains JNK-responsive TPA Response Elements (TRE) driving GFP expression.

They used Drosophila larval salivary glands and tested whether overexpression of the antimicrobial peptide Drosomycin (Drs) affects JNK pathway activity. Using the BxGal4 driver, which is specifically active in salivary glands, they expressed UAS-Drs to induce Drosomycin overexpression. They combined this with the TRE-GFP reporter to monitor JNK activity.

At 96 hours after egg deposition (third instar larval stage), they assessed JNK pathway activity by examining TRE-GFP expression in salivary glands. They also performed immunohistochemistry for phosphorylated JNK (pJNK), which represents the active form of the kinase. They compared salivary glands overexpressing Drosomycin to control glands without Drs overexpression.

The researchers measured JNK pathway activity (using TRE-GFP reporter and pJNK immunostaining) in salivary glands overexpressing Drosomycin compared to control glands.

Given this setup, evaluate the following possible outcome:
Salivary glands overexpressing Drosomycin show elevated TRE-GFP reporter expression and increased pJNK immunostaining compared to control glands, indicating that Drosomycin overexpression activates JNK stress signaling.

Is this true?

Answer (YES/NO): NO